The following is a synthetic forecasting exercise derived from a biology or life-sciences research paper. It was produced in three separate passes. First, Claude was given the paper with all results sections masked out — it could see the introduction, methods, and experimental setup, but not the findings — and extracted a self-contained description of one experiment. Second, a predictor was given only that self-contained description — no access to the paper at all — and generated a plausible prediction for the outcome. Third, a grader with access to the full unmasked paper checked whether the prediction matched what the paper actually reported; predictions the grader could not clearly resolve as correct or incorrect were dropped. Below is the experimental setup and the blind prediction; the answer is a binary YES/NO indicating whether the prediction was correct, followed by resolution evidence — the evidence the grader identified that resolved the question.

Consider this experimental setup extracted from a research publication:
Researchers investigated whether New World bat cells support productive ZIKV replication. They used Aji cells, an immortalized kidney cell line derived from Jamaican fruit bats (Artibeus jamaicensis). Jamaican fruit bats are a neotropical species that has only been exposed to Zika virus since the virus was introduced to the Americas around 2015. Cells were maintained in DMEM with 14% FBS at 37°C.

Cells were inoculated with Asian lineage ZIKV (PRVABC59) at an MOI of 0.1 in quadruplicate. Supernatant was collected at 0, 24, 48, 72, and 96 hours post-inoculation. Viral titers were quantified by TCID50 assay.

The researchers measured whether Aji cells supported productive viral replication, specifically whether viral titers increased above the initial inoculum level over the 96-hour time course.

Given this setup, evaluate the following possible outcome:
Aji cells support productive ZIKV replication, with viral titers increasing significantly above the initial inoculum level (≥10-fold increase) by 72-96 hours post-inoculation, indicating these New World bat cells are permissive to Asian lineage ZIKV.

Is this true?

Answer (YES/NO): NO